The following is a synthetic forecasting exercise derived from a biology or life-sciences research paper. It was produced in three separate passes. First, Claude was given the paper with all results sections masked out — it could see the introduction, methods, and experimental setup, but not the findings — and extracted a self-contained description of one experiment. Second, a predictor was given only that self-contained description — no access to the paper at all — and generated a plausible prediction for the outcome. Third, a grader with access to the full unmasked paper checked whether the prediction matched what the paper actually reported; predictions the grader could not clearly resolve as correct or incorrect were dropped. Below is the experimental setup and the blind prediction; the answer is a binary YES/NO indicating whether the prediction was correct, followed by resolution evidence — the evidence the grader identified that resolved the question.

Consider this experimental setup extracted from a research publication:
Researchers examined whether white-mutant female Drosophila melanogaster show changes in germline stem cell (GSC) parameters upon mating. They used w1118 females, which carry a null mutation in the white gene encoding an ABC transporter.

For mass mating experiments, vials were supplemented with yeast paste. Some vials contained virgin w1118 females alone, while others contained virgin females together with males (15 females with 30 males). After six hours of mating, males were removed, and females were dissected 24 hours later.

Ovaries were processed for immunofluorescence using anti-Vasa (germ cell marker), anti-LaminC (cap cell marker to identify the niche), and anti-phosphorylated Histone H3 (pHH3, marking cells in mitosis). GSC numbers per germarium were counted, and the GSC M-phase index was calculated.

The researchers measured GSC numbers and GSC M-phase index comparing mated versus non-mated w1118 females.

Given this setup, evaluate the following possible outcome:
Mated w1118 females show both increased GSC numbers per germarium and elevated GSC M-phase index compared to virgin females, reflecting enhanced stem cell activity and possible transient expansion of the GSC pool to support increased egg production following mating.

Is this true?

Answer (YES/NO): NO